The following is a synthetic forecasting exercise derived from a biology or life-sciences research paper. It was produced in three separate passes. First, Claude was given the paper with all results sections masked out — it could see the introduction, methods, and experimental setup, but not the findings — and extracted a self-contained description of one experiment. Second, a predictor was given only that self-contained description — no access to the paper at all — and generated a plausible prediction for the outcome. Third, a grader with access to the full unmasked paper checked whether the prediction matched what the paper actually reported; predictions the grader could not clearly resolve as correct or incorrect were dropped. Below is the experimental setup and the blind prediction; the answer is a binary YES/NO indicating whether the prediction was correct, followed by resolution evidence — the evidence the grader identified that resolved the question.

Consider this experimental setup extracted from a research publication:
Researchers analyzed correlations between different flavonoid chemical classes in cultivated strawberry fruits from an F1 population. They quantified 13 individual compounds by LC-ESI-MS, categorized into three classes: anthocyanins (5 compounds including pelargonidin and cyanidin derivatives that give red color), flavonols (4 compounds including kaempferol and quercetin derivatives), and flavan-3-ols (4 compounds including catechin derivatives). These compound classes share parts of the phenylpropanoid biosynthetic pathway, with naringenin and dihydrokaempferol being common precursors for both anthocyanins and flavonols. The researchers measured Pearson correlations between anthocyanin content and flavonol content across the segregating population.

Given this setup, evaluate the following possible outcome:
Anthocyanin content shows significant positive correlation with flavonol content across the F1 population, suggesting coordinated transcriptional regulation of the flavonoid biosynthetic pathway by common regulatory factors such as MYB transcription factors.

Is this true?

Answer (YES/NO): YES